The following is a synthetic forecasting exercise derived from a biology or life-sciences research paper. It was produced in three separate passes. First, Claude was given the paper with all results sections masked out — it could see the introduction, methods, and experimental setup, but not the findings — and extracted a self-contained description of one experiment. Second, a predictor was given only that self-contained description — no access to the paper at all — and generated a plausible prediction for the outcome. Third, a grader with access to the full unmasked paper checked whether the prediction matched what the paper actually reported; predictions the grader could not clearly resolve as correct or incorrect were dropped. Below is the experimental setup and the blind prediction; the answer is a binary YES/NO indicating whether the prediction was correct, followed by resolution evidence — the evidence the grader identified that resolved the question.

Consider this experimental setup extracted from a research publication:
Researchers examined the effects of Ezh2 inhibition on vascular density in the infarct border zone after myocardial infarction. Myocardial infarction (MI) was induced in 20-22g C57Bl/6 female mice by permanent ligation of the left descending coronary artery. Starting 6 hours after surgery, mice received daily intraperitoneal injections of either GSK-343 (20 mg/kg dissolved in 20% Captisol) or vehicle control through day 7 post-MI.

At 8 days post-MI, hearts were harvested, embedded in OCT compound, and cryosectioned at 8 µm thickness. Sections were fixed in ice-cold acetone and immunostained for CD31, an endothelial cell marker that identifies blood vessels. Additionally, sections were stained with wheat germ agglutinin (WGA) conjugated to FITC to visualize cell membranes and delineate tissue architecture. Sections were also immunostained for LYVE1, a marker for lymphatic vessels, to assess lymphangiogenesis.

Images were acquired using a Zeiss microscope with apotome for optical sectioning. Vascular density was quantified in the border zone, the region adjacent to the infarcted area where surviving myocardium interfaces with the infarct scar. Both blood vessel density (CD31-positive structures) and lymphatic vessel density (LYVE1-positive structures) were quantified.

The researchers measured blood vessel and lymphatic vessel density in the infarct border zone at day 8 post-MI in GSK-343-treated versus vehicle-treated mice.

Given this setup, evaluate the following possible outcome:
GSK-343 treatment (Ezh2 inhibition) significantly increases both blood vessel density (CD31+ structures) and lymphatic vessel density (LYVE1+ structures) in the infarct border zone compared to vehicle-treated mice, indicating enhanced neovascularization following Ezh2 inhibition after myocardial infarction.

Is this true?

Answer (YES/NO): NO